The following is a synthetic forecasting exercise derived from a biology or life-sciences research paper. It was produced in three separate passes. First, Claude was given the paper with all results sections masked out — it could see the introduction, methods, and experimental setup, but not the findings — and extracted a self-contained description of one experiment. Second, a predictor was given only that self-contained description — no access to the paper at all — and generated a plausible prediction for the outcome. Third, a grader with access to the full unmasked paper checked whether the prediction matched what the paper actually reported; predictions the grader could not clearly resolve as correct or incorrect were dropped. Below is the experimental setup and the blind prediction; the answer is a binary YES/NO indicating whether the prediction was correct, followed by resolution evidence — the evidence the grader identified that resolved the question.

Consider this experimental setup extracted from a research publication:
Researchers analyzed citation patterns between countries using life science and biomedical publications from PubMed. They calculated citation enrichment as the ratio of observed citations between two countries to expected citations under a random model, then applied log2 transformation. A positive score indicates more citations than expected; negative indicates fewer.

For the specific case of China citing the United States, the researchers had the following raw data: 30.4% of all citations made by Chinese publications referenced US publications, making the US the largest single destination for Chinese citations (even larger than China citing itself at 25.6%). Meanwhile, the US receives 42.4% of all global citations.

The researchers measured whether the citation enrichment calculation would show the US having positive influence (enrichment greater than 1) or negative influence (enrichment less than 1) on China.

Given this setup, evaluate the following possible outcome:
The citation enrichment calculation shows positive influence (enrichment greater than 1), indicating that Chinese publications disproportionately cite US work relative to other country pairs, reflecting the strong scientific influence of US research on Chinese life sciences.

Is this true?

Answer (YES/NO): NO